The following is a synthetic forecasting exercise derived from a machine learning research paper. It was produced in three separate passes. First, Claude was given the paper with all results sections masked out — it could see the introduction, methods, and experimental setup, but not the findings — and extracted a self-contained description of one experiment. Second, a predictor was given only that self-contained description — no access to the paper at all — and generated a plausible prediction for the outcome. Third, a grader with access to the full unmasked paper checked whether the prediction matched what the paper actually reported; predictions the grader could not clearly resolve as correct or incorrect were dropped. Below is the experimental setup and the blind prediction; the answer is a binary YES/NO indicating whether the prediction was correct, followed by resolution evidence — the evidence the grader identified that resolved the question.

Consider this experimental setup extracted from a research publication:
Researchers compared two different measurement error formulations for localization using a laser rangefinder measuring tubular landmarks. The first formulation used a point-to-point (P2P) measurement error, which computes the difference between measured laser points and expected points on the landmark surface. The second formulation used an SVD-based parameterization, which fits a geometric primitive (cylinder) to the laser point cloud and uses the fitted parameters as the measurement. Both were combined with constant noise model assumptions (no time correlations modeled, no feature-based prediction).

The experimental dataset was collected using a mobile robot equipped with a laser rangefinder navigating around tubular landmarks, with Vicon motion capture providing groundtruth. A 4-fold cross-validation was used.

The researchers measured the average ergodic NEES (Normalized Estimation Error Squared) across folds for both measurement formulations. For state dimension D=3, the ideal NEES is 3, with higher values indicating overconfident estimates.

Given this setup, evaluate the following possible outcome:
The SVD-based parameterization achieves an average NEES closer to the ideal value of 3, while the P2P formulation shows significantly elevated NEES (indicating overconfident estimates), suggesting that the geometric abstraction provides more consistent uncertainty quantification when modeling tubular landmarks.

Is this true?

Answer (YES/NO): YES